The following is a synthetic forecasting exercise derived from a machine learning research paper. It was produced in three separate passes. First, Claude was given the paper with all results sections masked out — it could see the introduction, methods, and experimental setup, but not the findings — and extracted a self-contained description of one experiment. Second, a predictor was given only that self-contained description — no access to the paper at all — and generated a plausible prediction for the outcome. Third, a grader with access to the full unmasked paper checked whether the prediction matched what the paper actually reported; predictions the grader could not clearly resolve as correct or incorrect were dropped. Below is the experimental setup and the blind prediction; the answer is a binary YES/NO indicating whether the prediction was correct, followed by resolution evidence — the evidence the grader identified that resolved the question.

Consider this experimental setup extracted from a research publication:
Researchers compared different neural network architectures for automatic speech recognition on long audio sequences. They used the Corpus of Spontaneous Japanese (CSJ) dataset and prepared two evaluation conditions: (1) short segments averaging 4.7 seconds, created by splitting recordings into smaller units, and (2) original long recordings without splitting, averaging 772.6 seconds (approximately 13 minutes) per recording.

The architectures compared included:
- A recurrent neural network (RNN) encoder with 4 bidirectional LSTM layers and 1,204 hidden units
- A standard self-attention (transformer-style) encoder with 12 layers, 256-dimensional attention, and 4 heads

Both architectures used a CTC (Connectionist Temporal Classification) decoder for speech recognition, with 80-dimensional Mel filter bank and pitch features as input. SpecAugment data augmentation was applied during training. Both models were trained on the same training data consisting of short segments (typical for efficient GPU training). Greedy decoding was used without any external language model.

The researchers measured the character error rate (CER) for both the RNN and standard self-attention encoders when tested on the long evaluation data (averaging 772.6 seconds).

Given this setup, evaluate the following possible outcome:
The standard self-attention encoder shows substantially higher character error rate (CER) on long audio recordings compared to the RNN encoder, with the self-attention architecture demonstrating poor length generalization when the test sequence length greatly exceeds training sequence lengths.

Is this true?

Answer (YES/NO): YES